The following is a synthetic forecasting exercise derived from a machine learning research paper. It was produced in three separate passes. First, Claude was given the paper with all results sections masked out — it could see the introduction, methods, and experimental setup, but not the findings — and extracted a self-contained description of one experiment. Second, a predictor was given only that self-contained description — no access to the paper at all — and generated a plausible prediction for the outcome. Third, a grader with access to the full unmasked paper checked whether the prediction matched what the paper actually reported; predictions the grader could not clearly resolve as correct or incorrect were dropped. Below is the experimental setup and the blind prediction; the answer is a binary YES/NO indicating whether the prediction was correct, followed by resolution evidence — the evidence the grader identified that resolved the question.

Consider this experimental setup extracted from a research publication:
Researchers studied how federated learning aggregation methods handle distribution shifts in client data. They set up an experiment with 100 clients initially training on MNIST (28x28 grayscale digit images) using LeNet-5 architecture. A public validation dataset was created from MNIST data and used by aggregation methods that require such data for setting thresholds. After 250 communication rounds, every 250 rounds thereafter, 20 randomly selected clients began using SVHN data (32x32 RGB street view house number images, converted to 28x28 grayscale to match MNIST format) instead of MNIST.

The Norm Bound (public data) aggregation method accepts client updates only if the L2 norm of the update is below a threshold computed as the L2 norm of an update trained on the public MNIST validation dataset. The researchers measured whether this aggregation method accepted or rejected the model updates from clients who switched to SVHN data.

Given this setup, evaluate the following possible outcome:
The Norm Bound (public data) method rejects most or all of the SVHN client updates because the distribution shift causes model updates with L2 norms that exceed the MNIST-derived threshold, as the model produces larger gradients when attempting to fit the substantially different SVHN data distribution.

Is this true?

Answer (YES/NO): YES